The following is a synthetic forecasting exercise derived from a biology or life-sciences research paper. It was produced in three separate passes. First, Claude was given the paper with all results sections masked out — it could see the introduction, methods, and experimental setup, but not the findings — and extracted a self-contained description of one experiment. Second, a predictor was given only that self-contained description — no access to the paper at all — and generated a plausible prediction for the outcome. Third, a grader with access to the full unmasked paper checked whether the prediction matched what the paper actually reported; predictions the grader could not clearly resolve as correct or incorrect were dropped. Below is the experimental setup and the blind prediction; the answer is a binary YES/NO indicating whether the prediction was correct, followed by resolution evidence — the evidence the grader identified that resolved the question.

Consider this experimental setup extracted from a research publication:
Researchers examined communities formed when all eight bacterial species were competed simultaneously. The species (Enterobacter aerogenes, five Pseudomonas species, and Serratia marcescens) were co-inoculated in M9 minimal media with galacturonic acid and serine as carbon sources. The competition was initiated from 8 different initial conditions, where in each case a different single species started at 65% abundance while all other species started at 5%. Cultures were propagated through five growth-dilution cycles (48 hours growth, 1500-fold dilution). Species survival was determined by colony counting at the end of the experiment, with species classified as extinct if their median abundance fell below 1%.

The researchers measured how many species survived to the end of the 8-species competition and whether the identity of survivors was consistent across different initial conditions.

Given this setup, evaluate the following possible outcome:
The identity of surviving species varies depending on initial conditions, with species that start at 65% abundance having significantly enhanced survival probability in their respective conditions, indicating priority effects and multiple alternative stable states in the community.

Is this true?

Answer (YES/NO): NO